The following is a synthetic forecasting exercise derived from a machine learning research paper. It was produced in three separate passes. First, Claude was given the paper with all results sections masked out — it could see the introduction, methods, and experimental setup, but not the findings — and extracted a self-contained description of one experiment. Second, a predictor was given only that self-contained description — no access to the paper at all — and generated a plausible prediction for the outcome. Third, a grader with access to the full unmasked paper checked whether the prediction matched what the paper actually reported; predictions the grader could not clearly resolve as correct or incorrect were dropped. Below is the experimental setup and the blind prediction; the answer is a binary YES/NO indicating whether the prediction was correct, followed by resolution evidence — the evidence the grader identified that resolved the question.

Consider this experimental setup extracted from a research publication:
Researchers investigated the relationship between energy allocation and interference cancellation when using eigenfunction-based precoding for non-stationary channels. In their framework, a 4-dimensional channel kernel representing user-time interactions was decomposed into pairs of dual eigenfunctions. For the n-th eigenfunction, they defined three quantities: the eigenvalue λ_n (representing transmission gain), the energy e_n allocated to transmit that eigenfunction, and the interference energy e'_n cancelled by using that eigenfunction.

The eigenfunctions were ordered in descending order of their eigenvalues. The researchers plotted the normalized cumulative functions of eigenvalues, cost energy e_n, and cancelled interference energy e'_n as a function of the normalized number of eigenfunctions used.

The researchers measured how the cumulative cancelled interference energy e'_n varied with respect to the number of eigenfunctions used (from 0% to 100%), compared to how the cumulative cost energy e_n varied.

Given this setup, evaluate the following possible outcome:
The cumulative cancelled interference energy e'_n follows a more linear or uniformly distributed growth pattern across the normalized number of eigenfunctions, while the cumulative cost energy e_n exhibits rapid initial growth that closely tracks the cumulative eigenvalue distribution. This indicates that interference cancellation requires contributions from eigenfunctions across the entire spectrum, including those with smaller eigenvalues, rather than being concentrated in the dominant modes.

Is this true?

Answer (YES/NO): NO